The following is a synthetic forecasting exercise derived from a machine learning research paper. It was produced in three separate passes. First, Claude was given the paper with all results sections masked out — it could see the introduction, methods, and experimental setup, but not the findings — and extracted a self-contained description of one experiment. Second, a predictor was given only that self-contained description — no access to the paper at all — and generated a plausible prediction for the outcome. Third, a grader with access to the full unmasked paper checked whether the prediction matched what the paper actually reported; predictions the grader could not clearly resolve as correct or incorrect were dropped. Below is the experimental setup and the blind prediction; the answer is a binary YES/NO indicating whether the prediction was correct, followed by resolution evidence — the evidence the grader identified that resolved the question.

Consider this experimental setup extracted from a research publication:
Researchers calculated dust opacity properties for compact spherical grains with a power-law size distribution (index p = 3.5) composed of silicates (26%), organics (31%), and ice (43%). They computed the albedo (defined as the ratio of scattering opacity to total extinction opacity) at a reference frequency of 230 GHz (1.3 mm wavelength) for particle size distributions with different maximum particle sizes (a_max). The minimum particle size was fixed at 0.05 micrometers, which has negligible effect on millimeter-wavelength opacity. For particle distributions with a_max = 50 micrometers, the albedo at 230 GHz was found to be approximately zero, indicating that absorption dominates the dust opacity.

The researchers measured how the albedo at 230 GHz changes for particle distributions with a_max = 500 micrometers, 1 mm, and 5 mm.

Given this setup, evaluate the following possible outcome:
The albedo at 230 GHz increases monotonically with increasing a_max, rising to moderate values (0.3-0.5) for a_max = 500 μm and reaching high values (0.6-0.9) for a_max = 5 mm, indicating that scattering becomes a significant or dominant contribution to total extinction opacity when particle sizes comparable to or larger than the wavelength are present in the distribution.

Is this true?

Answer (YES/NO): NO